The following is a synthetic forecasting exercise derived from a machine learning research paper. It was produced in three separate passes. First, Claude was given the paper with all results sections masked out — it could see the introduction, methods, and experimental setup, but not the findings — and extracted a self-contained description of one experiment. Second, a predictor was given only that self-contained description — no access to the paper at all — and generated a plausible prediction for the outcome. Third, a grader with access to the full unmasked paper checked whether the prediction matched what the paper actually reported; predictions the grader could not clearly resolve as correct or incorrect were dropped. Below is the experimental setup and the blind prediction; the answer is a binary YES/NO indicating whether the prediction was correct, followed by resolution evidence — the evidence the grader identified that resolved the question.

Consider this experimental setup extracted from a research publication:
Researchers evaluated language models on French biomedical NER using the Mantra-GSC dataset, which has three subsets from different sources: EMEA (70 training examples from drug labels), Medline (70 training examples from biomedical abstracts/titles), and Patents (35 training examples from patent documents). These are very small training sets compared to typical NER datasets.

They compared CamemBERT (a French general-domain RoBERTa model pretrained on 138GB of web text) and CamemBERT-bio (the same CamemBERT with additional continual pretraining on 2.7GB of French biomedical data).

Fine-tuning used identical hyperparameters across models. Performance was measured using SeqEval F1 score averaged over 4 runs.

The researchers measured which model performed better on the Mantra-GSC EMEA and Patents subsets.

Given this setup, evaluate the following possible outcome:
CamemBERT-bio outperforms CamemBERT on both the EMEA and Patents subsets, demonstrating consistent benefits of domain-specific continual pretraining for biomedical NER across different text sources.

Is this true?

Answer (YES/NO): NO